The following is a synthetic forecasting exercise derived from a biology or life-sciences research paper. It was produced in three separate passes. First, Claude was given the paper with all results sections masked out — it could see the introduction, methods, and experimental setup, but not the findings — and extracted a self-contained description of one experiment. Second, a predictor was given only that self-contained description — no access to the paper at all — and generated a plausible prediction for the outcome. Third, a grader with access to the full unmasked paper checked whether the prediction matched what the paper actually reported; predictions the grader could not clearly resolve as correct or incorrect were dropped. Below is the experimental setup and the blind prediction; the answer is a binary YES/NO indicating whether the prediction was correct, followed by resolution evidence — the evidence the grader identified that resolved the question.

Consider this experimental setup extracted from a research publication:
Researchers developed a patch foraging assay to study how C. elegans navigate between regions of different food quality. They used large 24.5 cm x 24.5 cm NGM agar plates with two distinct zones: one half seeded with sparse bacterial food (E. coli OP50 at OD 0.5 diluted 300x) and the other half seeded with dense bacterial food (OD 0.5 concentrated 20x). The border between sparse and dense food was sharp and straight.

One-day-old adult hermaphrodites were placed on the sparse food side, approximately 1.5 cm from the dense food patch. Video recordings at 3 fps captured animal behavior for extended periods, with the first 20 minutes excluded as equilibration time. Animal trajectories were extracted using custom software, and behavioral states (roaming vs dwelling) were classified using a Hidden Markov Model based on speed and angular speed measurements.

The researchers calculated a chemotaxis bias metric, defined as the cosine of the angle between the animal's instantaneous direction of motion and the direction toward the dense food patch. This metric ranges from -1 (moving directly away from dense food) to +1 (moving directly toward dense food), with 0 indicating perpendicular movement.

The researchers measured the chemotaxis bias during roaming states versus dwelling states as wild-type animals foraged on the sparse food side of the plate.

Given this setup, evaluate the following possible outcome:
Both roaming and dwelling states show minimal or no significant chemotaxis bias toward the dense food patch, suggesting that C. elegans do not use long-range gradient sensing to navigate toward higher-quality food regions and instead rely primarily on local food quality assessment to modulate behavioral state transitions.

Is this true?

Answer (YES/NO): NO